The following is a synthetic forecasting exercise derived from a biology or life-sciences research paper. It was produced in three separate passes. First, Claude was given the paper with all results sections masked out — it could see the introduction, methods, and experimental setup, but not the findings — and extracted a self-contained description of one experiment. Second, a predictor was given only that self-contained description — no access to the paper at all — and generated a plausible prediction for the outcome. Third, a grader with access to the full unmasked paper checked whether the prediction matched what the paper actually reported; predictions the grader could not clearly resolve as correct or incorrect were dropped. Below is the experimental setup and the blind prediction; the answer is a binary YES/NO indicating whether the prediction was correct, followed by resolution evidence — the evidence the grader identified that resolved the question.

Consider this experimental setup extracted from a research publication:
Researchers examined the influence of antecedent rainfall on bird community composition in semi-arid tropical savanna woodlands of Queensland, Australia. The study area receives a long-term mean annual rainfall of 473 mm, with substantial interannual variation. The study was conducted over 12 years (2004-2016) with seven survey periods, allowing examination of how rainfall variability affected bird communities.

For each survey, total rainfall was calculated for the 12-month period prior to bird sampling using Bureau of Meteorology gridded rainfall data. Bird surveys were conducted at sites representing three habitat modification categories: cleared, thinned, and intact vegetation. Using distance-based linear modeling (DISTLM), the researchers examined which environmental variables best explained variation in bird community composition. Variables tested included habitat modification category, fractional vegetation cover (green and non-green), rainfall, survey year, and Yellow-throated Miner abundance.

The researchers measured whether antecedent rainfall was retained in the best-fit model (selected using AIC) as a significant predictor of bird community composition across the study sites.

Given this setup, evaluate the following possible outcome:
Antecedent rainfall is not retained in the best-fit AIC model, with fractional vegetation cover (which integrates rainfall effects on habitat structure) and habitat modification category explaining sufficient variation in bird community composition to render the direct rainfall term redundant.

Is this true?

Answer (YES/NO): NO